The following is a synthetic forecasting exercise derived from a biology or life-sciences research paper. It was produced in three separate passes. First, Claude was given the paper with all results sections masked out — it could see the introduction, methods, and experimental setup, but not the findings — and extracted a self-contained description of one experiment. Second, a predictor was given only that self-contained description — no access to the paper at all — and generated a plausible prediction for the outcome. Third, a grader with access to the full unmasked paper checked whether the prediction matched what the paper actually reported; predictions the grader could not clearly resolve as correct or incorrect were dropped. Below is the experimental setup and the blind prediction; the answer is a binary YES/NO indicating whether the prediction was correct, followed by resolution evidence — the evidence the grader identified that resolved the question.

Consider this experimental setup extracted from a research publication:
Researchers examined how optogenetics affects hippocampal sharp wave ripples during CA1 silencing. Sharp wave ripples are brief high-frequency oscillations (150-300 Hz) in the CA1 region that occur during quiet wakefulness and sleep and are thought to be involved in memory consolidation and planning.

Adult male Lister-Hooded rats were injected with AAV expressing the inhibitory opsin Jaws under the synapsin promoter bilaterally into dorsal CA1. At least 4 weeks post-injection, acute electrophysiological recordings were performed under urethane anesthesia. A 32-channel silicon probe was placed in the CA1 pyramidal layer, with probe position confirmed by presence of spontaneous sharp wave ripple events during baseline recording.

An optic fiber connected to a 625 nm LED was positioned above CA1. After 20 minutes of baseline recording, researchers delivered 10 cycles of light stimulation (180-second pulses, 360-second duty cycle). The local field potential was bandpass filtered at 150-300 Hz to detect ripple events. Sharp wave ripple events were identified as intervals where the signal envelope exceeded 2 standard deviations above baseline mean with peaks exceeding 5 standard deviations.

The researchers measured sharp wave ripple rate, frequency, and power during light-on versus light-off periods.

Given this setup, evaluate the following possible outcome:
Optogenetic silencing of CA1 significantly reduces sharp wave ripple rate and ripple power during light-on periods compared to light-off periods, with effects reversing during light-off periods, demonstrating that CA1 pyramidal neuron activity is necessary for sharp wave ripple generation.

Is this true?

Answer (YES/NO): NO